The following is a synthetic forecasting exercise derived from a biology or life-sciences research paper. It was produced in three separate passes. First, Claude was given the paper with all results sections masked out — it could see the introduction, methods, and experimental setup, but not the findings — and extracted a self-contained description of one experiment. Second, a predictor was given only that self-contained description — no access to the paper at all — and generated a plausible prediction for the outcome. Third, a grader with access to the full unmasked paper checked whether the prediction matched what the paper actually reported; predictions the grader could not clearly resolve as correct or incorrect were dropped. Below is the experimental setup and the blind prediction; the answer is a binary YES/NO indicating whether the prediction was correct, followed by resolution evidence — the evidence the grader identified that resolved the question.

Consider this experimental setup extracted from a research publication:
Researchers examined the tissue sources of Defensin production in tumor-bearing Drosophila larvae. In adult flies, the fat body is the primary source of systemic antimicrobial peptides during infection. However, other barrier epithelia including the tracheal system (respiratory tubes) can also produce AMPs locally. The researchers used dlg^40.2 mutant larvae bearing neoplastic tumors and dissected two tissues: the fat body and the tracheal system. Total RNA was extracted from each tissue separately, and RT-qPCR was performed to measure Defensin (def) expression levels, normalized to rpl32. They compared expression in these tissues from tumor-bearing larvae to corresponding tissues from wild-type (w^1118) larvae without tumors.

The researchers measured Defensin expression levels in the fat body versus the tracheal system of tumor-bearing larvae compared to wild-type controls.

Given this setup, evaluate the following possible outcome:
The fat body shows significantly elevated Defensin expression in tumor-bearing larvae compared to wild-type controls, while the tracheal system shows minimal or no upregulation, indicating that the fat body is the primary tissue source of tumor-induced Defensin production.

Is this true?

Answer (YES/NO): NO